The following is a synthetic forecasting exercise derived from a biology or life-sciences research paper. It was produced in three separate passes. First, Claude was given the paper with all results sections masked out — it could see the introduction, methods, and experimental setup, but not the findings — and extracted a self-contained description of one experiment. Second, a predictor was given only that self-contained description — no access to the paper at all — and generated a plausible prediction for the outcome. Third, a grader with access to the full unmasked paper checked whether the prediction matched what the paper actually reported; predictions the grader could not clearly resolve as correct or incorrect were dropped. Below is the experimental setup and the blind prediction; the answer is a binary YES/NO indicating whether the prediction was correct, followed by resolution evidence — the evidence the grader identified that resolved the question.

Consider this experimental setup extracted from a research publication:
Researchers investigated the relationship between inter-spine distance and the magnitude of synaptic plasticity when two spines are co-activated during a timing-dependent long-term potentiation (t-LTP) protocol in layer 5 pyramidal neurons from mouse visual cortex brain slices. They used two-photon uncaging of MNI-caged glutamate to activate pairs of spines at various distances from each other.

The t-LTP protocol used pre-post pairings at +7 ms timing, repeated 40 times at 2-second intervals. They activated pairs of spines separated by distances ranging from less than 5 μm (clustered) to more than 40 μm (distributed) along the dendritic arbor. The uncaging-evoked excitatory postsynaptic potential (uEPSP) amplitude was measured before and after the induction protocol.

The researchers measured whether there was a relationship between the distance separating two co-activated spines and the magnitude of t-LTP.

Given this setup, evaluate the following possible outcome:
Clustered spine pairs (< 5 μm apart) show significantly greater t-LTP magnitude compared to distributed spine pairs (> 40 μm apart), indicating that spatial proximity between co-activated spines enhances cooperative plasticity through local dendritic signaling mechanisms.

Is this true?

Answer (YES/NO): NO